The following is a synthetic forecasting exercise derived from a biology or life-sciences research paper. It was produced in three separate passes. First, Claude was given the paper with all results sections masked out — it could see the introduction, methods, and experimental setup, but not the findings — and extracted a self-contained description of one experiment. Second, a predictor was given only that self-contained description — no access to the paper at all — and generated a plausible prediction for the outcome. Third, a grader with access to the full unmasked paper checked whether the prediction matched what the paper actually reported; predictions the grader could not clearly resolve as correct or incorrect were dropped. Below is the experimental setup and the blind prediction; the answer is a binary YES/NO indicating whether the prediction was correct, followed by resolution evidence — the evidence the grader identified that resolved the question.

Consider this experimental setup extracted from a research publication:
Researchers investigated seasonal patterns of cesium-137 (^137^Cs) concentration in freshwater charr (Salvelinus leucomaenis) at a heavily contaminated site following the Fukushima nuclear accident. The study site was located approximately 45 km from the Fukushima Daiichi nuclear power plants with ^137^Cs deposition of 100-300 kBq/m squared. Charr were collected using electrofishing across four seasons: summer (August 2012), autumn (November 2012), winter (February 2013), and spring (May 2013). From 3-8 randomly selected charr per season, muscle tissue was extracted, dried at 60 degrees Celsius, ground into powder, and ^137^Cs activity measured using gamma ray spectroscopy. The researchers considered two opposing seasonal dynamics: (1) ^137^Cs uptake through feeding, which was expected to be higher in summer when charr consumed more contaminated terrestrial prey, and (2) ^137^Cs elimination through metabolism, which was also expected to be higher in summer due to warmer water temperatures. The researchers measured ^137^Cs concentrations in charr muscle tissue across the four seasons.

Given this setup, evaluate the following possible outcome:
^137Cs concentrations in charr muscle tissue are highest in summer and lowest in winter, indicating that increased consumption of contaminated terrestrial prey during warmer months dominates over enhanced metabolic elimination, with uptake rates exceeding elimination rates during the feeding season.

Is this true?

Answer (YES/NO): NO